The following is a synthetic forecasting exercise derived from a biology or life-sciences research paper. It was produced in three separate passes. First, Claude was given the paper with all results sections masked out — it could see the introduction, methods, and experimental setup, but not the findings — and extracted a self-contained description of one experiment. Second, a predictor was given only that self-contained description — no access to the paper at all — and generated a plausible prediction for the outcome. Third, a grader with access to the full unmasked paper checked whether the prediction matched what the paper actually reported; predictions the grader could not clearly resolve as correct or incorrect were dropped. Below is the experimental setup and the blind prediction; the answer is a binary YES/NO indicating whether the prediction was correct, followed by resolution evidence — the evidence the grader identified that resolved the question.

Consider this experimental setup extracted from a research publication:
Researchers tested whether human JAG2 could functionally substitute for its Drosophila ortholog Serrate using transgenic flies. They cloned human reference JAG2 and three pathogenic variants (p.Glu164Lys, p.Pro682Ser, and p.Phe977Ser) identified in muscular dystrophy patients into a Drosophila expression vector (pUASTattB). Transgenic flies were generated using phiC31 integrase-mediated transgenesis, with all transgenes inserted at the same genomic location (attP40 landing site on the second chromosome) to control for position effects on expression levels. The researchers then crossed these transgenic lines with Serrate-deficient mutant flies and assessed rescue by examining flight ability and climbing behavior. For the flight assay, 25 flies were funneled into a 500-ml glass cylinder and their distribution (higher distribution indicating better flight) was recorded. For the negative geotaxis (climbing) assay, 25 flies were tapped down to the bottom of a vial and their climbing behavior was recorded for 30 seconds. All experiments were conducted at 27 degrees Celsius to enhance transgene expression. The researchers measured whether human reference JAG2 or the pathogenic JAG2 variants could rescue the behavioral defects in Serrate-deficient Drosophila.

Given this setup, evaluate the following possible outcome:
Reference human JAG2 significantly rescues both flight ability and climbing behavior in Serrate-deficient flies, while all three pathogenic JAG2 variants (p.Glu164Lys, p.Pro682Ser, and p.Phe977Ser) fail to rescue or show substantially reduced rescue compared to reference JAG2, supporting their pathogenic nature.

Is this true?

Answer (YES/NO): NO